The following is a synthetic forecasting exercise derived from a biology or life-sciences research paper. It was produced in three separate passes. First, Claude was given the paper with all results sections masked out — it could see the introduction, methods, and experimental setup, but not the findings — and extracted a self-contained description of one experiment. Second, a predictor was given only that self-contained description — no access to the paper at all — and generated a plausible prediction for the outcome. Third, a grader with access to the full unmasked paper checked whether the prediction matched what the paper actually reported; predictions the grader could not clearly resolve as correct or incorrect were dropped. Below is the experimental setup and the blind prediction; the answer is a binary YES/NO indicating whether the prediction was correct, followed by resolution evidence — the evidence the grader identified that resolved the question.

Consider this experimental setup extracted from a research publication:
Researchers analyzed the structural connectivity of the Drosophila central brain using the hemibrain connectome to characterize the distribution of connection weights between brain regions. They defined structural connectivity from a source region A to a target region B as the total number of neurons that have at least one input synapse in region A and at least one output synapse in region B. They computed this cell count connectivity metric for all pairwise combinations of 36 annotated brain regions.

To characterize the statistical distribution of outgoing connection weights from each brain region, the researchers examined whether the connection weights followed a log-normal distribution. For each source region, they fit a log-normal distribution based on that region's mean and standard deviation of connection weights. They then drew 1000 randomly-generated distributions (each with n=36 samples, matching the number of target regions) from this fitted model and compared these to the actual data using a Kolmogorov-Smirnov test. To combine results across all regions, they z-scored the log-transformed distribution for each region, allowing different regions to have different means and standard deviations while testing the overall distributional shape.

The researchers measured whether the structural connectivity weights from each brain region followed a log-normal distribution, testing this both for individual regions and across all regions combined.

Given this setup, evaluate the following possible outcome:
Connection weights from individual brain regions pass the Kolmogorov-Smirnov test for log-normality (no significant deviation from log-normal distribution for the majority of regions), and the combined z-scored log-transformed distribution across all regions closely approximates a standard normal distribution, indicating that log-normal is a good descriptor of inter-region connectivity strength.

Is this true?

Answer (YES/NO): YES